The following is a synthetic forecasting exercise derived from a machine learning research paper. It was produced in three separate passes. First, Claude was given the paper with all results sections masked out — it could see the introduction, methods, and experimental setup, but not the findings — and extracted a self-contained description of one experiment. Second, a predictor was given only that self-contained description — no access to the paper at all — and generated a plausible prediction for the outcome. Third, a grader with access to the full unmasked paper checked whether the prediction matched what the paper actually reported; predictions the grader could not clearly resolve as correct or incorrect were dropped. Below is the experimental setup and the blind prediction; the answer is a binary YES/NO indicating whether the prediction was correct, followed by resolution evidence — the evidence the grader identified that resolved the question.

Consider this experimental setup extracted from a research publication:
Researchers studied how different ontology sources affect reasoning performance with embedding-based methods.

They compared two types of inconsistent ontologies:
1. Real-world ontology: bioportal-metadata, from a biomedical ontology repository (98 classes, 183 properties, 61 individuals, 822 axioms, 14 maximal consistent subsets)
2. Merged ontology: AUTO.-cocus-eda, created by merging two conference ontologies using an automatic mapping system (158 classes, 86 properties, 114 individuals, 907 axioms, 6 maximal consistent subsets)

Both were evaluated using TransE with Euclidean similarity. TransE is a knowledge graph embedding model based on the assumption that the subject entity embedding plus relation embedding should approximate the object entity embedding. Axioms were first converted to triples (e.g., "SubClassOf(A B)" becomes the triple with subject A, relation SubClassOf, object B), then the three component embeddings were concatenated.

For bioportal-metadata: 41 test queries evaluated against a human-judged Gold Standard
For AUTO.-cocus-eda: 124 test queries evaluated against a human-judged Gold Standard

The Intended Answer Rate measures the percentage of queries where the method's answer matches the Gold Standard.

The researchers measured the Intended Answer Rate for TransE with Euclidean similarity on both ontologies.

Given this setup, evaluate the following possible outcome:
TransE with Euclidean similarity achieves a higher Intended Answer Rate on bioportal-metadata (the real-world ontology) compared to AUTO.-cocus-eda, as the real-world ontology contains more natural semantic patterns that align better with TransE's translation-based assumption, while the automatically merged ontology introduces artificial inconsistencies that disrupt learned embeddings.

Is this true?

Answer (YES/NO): YES